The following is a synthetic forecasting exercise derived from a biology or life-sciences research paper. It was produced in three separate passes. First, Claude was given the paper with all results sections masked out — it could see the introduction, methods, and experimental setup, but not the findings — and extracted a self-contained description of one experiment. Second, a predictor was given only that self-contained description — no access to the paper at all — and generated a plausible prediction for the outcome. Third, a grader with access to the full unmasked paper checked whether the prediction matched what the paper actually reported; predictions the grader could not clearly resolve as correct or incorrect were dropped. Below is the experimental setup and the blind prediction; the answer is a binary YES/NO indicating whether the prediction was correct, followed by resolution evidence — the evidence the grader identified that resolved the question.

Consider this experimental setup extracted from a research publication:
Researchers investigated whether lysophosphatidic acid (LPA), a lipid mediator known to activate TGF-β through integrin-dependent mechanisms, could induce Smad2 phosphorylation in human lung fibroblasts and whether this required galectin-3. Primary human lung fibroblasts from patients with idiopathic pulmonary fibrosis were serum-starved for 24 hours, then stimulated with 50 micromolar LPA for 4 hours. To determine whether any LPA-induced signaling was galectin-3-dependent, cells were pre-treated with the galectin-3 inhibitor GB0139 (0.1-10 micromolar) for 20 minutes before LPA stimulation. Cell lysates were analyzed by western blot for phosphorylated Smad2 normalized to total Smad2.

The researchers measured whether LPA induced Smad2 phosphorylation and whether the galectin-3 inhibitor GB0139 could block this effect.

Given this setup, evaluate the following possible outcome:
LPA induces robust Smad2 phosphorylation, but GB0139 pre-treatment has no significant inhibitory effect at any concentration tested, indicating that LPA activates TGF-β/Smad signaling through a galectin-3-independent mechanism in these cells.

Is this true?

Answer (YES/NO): NO